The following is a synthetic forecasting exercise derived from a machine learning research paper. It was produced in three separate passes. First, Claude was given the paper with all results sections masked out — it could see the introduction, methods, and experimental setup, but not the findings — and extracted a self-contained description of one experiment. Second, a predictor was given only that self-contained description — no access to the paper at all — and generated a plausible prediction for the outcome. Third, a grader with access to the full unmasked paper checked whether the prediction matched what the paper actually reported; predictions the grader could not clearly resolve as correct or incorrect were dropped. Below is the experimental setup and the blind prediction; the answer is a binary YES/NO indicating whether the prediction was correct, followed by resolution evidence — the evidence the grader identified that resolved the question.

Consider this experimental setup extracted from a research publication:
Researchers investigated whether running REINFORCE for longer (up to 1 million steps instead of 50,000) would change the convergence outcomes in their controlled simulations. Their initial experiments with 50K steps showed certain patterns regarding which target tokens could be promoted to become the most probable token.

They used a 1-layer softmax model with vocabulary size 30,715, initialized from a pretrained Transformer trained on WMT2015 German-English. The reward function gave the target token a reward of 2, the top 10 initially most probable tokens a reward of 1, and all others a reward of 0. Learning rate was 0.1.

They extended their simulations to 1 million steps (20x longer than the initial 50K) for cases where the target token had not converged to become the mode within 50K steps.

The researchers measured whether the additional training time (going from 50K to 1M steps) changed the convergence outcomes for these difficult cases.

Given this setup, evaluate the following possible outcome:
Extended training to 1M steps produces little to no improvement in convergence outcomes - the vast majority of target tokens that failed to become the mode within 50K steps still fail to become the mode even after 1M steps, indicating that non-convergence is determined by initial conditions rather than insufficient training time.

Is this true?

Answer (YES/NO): YES